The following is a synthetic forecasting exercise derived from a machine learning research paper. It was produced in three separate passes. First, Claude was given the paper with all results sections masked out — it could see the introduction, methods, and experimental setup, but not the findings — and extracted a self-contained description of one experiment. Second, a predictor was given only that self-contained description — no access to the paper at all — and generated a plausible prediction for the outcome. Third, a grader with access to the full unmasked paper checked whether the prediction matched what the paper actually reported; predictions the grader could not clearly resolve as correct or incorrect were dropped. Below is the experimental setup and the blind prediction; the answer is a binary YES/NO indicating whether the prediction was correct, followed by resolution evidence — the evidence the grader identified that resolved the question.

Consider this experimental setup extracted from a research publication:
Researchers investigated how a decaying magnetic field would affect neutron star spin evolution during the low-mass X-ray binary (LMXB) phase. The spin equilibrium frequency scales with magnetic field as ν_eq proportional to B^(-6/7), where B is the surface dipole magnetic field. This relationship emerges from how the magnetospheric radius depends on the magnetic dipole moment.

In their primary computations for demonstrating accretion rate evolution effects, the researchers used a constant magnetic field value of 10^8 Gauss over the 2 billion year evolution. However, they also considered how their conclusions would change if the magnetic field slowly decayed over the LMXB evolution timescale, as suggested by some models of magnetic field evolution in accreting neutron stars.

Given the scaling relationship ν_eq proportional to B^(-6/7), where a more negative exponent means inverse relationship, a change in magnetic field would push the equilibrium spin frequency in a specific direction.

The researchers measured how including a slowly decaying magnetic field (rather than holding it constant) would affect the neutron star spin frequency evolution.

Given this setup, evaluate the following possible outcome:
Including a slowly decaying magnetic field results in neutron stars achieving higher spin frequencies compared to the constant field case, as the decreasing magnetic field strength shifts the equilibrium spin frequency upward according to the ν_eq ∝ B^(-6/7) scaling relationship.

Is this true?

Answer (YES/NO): YES